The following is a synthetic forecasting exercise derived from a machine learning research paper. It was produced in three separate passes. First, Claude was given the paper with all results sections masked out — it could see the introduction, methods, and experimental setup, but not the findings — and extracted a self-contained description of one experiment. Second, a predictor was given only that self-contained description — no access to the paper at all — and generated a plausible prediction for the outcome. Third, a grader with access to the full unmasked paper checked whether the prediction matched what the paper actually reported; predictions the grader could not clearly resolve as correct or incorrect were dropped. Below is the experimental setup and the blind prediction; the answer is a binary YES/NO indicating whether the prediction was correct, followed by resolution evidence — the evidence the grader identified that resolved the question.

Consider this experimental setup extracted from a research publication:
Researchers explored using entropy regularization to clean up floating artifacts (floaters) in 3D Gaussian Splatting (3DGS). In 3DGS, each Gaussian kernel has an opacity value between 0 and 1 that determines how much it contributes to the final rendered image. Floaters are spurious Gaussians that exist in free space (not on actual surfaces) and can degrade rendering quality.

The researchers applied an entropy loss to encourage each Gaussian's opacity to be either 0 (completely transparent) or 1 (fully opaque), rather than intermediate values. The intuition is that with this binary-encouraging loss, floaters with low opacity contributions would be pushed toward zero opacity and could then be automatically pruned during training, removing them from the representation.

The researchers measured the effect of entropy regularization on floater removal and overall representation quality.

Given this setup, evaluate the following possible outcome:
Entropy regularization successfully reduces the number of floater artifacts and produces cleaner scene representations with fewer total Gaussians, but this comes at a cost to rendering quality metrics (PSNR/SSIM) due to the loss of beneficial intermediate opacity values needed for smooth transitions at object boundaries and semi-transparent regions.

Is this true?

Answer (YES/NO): YES